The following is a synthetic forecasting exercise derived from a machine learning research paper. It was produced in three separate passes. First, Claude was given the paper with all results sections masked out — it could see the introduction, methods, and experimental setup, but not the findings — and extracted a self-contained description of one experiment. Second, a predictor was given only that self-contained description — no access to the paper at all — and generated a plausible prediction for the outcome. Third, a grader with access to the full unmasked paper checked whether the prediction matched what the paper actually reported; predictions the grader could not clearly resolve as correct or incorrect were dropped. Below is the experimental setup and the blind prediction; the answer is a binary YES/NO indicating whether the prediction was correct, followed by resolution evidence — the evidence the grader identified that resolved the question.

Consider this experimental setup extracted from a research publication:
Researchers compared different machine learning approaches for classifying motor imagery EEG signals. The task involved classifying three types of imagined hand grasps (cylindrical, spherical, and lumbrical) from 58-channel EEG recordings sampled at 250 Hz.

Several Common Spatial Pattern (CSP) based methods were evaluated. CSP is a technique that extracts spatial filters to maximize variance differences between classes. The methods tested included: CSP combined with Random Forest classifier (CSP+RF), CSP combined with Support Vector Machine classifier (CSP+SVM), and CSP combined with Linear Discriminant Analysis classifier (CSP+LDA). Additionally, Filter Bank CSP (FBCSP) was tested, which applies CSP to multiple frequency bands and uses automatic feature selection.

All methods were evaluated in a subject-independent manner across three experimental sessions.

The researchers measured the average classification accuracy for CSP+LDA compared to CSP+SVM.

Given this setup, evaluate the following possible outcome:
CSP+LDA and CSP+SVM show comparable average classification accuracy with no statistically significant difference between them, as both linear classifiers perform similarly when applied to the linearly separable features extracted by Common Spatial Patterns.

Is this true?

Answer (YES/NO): NO